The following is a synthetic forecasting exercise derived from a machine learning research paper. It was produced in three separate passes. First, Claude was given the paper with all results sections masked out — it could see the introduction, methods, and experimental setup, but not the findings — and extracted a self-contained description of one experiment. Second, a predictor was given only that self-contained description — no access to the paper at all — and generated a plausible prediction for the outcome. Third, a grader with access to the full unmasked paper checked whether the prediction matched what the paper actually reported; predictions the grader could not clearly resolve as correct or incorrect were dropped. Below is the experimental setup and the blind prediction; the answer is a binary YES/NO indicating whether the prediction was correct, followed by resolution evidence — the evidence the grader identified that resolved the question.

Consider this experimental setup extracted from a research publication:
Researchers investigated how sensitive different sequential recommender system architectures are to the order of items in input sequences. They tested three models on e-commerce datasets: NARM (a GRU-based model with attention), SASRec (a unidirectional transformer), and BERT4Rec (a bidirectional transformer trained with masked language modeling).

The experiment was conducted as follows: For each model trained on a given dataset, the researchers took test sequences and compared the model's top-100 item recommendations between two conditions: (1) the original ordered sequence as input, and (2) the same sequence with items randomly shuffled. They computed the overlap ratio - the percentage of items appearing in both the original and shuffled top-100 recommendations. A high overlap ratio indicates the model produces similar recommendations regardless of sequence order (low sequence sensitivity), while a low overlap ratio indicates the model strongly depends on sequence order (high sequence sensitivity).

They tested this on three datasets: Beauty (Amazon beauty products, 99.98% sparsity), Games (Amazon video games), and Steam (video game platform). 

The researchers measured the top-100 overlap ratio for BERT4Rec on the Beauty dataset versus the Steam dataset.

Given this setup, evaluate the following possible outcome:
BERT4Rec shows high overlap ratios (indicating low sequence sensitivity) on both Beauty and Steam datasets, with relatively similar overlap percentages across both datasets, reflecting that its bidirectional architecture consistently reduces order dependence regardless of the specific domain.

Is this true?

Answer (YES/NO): NO